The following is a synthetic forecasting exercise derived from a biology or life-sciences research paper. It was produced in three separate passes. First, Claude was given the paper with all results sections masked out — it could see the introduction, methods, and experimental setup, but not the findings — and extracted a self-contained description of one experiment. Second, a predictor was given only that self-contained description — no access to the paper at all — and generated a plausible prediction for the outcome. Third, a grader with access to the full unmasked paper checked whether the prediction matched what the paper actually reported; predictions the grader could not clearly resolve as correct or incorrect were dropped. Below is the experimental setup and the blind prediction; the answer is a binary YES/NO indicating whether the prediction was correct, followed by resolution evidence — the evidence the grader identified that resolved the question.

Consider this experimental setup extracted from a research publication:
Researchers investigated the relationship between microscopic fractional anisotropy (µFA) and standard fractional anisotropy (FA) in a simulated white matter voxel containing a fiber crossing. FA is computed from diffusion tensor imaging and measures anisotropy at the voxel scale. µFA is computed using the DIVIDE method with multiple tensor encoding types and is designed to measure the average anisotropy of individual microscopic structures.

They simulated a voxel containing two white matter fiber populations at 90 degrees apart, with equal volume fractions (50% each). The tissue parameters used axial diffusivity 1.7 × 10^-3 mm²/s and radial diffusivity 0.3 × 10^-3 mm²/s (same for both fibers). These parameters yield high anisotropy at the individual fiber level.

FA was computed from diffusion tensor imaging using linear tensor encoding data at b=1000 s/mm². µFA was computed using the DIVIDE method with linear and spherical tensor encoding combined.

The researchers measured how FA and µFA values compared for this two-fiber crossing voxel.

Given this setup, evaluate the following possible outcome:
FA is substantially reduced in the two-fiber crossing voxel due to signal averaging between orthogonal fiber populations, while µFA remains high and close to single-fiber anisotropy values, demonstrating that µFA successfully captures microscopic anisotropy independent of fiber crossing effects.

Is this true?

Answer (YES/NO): YES